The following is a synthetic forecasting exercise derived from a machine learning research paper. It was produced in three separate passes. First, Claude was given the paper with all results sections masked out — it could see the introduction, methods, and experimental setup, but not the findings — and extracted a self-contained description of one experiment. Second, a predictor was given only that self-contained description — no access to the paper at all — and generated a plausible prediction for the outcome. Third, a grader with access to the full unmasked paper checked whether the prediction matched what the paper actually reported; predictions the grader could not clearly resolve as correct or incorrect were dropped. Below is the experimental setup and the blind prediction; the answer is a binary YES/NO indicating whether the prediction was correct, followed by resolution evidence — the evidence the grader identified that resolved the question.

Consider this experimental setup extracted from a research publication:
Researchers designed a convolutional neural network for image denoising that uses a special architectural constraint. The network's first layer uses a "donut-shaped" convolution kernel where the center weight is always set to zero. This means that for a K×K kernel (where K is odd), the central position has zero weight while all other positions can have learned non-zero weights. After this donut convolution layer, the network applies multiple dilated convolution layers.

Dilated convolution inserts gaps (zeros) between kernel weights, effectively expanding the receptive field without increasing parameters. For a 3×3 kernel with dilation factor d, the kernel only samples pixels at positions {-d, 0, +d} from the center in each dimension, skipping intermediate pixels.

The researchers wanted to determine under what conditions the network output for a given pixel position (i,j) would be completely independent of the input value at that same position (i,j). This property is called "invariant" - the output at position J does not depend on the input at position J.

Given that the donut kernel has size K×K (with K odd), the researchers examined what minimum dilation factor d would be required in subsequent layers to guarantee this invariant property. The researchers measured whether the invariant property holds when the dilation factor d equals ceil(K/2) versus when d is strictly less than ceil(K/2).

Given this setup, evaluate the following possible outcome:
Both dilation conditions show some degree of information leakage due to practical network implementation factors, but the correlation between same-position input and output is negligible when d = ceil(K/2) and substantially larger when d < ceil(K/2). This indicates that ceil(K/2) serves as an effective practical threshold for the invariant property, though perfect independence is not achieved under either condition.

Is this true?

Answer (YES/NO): NO